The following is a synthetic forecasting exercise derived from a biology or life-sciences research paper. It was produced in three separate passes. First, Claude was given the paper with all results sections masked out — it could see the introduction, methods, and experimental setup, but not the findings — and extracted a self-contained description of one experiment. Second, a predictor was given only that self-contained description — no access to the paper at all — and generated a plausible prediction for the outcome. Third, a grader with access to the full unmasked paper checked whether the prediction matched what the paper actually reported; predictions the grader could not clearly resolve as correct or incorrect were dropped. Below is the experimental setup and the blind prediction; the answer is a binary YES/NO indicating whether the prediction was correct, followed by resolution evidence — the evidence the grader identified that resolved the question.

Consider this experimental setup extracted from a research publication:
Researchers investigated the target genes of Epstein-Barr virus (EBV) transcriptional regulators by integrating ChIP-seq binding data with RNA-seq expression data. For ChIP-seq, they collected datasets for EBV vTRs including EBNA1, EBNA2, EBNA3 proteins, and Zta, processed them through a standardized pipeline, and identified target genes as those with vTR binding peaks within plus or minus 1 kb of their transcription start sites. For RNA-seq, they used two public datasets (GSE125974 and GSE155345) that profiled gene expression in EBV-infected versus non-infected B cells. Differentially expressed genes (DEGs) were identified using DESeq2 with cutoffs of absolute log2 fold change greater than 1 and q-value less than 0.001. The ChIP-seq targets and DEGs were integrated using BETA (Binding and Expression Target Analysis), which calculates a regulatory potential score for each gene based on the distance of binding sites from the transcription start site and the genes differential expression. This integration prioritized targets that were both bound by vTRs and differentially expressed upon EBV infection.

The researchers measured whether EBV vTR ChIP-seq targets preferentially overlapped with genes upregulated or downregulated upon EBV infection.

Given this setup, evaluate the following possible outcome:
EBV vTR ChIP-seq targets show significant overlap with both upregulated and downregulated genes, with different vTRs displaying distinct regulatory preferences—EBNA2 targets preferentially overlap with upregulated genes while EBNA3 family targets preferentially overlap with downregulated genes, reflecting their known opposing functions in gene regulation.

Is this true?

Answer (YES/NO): NO